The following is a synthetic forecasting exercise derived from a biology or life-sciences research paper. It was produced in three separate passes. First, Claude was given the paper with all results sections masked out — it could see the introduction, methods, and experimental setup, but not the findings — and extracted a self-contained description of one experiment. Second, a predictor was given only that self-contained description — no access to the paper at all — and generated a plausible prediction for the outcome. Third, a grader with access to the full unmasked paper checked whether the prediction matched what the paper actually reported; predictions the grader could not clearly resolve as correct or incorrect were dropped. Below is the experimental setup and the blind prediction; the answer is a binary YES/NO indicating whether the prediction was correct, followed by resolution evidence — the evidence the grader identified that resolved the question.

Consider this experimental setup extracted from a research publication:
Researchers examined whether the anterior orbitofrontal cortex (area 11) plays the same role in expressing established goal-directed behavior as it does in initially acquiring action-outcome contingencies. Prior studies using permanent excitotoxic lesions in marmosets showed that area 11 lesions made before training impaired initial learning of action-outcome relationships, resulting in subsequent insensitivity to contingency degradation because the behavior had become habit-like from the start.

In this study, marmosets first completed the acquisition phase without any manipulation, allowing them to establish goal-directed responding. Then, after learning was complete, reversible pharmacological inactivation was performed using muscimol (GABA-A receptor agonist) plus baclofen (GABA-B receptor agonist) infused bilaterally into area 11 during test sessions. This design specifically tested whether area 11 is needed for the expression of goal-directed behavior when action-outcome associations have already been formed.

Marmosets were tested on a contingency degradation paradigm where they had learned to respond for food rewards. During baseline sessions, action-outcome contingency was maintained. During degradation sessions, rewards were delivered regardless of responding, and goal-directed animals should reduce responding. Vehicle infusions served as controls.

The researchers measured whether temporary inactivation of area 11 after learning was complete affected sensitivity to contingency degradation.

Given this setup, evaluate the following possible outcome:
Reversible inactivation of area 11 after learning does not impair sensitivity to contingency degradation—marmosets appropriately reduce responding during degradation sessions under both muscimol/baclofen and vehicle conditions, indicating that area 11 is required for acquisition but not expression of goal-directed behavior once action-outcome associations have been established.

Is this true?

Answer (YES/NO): NO